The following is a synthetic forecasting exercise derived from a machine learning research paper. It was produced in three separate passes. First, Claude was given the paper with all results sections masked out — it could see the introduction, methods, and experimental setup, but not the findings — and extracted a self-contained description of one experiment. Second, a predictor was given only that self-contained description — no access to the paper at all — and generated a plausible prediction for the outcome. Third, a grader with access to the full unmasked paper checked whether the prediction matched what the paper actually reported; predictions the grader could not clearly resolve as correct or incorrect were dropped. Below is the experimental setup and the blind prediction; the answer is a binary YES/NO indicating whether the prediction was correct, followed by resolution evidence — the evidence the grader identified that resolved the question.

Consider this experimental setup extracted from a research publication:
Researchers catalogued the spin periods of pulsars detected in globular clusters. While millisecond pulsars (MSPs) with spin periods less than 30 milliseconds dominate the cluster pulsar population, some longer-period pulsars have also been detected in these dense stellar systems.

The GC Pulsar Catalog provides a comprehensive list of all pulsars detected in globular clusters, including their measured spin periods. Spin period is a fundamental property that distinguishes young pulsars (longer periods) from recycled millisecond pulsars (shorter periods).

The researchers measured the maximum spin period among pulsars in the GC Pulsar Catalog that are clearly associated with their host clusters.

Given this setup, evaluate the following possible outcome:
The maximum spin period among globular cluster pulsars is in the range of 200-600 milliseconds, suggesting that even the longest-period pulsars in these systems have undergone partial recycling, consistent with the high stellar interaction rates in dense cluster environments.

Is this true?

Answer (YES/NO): NO